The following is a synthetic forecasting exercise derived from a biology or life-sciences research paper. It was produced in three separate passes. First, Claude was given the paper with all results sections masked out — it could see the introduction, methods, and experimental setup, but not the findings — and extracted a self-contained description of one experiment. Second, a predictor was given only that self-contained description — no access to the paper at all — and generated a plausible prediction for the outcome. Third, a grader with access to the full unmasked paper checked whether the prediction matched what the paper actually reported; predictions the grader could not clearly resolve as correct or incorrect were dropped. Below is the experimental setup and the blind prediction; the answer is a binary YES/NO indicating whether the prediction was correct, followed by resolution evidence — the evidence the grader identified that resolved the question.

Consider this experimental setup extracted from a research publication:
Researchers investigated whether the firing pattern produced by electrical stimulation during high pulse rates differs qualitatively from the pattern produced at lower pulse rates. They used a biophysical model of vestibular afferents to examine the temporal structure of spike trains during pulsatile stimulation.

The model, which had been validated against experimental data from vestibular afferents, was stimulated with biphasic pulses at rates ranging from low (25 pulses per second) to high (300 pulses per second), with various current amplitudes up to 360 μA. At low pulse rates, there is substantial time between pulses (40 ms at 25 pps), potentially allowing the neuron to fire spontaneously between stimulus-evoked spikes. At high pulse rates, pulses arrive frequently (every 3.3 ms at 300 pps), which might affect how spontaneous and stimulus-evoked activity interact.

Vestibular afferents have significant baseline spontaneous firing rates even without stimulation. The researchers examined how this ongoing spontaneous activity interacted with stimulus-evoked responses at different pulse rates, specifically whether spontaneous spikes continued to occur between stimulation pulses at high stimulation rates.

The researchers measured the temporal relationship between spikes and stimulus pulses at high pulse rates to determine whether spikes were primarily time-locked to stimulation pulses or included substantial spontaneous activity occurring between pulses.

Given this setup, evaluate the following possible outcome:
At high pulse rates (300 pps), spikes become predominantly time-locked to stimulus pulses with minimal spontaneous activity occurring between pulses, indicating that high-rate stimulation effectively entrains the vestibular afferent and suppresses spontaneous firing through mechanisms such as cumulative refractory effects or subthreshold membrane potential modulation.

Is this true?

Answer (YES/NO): NO